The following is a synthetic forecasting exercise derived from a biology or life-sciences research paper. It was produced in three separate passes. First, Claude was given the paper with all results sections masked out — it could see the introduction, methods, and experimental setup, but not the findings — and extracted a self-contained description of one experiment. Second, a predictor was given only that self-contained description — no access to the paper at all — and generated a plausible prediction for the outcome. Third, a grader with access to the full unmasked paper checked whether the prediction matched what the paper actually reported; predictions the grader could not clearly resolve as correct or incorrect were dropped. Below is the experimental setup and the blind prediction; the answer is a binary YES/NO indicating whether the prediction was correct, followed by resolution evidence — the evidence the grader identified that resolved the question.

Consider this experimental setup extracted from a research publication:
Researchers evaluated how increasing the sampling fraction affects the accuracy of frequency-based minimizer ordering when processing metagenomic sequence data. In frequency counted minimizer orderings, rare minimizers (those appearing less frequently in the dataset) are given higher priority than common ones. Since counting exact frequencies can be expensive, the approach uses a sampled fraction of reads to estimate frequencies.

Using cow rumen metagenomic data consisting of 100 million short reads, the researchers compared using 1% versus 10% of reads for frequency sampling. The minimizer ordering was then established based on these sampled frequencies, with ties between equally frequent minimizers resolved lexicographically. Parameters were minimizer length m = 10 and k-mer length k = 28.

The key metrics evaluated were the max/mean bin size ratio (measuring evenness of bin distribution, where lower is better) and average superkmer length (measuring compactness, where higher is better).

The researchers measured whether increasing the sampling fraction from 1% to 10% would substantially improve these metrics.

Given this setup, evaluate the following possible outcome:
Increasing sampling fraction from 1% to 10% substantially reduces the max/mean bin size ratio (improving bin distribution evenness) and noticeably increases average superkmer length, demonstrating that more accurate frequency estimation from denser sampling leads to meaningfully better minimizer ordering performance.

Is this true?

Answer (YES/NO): NO